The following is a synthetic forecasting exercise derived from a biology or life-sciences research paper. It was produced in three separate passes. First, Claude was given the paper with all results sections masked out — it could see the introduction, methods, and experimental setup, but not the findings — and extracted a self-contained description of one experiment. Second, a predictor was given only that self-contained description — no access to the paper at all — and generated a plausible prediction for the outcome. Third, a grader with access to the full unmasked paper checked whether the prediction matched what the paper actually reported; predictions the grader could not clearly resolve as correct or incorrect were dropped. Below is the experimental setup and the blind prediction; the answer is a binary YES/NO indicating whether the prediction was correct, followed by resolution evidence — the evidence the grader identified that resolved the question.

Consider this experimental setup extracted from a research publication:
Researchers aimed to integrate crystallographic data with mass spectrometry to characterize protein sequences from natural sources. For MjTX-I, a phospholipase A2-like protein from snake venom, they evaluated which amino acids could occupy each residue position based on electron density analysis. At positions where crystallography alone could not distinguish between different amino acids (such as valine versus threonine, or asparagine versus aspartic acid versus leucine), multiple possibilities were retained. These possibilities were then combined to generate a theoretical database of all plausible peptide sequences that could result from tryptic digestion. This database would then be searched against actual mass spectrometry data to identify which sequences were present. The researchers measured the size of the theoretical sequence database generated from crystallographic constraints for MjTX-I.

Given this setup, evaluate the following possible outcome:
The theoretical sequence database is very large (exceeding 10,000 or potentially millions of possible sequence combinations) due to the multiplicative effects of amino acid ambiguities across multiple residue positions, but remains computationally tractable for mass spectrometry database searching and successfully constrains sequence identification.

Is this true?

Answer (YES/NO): YES